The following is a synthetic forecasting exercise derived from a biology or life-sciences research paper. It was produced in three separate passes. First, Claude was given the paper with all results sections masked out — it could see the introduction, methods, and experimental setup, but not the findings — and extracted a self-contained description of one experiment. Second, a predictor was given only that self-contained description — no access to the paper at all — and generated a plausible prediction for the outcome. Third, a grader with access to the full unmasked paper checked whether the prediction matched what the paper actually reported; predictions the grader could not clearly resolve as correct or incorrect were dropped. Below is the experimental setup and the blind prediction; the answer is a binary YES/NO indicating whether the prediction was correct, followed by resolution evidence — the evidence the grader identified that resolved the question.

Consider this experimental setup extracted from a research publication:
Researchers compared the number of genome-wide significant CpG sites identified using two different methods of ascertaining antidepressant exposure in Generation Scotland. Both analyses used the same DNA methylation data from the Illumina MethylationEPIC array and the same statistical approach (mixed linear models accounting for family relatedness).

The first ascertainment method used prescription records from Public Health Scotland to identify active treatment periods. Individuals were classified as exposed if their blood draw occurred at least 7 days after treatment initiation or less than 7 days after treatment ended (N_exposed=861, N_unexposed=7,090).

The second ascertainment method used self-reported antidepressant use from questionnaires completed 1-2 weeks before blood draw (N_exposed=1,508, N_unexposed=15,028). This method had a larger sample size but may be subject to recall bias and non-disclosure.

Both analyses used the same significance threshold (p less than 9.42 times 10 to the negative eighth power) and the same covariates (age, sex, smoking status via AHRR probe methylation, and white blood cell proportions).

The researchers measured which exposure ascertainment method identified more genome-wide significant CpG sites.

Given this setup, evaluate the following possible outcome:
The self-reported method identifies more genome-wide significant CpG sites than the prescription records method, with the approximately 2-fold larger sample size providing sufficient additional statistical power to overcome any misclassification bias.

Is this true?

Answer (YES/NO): YES